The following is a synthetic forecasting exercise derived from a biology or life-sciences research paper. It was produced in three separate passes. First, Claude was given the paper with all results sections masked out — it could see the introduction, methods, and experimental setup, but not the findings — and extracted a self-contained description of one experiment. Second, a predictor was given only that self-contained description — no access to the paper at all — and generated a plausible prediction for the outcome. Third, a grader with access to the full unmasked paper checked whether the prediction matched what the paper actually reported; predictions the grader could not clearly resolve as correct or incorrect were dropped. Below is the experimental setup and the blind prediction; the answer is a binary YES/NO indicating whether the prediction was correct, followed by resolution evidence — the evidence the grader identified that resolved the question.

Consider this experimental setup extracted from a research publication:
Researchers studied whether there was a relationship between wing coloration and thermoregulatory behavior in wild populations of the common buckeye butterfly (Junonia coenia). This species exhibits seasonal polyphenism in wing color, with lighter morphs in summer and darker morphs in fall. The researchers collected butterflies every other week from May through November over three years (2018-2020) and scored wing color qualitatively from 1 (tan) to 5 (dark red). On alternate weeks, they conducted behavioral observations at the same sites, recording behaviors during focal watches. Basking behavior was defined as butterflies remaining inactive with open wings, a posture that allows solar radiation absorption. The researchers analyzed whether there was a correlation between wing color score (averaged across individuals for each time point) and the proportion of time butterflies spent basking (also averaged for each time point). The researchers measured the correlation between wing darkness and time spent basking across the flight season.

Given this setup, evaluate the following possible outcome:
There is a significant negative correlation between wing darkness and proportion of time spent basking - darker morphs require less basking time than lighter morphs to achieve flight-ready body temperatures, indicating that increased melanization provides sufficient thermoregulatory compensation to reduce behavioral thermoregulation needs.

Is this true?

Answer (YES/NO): NO